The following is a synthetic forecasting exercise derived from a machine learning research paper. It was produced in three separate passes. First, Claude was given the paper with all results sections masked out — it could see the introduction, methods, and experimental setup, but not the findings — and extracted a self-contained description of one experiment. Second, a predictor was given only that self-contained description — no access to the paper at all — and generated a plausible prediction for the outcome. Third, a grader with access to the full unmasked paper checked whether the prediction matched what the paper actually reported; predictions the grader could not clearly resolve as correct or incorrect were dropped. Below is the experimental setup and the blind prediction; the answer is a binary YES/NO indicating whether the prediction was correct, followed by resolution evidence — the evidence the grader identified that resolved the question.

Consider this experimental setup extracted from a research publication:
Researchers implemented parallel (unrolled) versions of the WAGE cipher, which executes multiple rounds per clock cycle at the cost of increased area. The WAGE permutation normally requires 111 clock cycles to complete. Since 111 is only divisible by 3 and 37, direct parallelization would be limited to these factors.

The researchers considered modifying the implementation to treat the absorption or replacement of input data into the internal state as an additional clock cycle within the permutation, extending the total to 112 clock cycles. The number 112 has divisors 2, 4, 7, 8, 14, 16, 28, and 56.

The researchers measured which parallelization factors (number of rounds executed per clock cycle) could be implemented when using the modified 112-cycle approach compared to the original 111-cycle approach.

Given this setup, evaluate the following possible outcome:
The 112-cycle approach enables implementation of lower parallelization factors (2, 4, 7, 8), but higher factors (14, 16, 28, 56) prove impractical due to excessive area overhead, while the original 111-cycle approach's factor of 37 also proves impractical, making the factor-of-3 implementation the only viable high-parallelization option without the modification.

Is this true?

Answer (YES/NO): NO